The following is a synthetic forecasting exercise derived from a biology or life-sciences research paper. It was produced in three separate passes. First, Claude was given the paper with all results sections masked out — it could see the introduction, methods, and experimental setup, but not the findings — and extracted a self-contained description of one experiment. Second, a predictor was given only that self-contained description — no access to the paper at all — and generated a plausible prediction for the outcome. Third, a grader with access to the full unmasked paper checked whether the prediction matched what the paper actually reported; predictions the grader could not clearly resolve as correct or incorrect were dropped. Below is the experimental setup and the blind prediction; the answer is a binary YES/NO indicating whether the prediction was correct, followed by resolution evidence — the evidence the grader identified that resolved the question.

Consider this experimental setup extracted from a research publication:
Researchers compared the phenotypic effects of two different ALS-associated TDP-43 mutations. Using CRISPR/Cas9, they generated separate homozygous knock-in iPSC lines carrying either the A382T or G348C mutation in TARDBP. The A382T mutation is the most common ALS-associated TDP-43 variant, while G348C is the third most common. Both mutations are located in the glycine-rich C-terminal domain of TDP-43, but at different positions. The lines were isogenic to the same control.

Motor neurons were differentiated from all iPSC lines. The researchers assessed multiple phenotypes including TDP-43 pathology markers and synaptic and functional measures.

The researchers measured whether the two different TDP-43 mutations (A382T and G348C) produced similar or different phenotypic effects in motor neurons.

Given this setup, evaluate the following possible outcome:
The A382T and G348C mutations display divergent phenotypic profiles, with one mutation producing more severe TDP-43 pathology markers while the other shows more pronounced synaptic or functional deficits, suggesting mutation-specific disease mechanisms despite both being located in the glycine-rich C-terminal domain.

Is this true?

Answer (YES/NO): NO